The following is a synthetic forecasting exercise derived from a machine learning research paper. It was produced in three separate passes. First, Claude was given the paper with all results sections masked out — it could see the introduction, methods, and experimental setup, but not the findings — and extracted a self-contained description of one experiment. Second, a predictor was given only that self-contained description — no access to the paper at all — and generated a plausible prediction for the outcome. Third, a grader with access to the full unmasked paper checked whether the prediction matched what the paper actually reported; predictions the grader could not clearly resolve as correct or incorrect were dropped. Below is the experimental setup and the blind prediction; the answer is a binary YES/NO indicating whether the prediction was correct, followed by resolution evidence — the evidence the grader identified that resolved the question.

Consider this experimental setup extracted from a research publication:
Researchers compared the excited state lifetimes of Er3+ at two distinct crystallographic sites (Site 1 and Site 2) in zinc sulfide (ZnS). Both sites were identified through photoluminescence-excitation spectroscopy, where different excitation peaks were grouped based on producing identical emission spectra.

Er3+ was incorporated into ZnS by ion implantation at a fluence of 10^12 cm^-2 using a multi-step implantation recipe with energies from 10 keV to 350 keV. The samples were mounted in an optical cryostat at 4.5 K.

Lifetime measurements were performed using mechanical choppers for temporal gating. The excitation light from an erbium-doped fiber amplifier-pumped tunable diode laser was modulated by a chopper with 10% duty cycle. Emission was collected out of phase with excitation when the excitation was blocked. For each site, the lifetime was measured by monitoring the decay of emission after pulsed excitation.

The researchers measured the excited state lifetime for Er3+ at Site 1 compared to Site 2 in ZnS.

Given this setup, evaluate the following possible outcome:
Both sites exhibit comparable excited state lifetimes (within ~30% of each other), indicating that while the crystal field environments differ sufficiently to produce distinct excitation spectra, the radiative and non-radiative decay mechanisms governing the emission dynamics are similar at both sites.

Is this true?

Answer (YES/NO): YES